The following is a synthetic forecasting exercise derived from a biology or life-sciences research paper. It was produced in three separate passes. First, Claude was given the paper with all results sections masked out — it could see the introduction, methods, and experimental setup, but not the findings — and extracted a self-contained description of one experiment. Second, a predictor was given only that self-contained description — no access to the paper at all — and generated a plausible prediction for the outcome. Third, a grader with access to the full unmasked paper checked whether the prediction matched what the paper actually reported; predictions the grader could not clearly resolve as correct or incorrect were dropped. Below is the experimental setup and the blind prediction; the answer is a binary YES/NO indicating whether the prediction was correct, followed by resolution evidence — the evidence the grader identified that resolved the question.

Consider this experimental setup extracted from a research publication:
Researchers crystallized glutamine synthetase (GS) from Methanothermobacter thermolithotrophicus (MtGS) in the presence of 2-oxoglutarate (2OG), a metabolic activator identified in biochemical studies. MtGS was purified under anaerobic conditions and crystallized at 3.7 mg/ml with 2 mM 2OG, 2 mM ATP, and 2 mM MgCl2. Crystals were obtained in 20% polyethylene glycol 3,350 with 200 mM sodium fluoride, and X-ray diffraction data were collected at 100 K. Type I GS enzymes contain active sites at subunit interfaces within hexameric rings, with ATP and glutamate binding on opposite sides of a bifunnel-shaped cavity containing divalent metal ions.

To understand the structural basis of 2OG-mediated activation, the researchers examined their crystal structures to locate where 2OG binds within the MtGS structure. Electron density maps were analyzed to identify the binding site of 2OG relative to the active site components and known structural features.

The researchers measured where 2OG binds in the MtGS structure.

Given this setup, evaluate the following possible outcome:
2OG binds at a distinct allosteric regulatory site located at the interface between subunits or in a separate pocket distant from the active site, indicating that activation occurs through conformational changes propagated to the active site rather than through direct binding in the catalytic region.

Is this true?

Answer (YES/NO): YES